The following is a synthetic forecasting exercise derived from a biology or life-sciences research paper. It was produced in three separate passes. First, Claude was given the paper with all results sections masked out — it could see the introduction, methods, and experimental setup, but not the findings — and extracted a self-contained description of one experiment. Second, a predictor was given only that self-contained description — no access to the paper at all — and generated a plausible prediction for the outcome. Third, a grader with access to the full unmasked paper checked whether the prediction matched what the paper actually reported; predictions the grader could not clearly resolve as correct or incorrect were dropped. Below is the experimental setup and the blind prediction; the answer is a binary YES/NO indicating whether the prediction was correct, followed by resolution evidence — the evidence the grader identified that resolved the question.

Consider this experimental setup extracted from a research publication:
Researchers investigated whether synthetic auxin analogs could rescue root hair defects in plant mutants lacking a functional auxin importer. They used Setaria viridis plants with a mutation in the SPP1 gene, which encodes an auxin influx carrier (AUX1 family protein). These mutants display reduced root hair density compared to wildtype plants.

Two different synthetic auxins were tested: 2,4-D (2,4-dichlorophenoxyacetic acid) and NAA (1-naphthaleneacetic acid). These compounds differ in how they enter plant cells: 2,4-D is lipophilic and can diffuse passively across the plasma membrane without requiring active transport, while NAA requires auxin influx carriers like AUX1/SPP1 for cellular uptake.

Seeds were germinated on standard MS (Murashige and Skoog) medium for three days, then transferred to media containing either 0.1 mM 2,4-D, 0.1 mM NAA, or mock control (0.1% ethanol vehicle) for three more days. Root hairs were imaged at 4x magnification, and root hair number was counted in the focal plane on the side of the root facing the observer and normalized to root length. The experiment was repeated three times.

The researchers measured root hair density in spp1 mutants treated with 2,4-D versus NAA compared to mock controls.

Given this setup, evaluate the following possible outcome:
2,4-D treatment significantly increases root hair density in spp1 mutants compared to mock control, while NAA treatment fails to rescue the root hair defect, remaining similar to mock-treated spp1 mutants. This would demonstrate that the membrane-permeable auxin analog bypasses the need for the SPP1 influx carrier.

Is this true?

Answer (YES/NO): NO